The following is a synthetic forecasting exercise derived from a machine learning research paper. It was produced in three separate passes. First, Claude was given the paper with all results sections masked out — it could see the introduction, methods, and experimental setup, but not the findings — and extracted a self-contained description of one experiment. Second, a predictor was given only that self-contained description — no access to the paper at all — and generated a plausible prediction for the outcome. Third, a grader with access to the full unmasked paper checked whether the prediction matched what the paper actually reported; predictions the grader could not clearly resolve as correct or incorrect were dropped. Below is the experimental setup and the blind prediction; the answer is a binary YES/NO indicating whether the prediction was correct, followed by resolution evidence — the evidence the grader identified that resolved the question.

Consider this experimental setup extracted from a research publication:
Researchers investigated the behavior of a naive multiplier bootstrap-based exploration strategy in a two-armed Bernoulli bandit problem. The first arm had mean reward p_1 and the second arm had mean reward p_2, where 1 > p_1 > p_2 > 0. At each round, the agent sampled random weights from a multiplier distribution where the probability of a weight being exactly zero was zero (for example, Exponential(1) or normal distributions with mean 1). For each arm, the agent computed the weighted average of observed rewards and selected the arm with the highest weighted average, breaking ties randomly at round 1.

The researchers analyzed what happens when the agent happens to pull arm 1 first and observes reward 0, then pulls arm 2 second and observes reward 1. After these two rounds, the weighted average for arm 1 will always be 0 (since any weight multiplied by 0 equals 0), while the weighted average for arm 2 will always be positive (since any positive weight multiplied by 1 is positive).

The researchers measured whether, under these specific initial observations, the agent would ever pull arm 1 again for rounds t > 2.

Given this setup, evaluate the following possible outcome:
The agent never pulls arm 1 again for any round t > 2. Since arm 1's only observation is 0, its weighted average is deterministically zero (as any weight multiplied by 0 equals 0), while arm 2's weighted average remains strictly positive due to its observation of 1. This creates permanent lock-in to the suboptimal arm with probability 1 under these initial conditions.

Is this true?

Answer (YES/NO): YES